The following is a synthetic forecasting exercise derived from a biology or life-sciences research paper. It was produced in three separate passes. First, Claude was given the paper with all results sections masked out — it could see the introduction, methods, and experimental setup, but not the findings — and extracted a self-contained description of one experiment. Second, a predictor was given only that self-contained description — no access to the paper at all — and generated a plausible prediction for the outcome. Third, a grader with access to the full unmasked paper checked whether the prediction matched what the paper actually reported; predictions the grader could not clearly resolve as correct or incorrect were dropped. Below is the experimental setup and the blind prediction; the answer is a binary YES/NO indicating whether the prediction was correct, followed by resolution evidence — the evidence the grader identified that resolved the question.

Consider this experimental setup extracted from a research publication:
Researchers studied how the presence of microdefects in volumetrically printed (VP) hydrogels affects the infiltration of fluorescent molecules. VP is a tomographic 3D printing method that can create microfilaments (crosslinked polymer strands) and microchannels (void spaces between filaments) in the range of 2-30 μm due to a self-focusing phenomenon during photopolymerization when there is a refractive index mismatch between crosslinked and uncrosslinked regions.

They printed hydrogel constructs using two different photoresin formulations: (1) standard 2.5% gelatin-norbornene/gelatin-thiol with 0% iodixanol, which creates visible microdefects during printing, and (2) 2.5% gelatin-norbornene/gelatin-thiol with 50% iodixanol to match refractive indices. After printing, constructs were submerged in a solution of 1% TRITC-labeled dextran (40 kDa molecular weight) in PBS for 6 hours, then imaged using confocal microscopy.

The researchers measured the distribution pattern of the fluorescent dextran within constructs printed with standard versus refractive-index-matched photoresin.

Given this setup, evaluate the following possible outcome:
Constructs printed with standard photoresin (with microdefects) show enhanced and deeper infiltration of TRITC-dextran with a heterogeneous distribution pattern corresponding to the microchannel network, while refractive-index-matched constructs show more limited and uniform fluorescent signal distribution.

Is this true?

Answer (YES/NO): YES